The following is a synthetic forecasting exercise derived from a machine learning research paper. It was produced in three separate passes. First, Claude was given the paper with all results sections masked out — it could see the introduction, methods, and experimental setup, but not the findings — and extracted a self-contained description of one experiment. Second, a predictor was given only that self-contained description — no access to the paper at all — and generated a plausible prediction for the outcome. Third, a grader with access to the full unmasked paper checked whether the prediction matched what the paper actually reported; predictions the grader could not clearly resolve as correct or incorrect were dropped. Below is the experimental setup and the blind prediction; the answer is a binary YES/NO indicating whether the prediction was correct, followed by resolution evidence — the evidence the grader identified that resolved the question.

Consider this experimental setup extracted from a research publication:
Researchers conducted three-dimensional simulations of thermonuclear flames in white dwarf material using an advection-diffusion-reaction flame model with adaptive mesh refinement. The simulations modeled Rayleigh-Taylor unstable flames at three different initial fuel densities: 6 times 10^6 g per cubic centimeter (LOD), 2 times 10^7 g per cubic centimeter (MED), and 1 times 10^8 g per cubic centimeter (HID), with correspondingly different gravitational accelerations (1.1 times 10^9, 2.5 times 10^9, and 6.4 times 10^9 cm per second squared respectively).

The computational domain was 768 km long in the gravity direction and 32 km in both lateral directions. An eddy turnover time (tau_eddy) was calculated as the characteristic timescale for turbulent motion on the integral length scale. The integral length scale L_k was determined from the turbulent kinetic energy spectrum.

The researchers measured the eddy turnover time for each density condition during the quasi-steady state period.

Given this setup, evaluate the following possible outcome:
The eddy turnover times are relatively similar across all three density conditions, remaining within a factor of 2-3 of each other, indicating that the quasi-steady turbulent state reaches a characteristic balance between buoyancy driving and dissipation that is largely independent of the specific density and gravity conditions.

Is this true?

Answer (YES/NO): NO